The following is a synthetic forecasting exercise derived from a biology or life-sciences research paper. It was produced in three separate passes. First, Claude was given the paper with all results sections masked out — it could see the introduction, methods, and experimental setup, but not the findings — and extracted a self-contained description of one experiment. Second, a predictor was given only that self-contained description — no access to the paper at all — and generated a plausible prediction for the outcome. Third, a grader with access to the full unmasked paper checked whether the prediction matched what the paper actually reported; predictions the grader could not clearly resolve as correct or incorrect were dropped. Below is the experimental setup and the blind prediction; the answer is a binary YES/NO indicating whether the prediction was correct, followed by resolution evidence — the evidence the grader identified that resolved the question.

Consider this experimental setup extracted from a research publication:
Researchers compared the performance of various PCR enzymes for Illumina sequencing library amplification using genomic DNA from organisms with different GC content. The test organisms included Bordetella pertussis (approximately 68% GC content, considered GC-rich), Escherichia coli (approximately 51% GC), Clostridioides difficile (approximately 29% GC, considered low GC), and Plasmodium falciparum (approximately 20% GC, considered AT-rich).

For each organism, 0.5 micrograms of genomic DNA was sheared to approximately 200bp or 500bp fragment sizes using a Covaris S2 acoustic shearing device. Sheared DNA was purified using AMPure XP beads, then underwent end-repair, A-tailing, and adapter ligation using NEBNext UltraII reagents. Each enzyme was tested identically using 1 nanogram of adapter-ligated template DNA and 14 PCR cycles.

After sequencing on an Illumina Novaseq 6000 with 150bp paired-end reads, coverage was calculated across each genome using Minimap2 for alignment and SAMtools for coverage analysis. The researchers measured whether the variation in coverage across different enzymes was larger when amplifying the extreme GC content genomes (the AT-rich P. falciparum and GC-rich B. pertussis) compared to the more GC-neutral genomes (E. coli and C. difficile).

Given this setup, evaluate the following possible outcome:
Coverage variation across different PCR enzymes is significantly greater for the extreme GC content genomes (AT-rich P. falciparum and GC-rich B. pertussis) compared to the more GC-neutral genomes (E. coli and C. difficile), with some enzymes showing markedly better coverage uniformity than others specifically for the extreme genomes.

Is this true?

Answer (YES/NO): YES